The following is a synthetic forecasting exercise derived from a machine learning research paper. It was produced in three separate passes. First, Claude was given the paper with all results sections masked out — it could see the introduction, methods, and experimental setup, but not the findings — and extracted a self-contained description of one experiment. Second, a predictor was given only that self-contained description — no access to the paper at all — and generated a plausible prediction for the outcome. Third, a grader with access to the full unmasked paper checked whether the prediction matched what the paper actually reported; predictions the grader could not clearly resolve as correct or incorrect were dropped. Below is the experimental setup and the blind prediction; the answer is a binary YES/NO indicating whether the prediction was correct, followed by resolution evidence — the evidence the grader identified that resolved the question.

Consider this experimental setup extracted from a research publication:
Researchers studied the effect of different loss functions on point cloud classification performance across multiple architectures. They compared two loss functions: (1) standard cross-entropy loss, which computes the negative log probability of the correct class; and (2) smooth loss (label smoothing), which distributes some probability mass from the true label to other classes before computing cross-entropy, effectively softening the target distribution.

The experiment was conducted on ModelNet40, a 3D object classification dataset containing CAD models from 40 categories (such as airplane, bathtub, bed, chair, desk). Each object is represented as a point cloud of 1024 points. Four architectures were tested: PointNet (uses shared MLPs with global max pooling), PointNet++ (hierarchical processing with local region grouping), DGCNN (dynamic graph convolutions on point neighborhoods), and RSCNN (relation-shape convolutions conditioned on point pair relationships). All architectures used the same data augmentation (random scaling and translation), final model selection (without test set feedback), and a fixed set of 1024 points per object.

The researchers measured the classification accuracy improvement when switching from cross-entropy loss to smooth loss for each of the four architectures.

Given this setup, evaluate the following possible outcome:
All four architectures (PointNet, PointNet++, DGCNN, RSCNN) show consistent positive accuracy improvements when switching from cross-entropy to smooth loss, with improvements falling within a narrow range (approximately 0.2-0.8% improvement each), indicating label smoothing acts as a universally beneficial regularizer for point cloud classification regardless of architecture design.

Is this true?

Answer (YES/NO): NO